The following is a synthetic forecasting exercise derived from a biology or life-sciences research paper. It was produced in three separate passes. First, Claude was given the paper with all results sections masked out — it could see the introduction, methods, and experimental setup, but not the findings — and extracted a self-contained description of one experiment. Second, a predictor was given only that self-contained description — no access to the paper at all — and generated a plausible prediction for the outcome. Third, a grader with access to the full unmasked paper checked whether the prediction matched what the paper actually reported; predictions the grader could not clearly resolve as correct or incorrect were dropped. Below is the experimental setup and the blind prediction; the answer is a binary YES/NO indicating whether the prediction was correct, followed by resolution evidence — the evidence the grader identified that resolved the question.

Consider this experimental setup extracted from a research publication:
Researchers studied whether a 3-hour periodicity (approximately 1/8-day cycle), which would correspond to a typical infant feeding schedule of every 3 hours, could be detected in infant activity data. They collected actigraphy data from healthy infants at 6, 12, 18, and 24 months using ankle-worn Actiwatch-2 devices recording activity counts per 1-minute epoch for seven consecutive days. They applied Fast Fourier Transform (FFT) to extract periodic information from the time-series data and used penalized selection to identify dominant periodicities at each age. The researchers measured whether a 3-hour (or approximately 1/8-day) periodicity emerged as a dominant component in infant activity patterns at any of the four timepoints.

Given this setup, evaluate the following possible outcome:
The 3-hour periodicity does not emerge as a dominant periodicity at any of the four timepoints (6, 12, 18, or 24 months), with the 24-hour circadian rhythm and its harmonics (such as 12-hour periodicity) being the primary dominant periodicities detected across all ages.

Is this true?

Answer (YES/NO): YES